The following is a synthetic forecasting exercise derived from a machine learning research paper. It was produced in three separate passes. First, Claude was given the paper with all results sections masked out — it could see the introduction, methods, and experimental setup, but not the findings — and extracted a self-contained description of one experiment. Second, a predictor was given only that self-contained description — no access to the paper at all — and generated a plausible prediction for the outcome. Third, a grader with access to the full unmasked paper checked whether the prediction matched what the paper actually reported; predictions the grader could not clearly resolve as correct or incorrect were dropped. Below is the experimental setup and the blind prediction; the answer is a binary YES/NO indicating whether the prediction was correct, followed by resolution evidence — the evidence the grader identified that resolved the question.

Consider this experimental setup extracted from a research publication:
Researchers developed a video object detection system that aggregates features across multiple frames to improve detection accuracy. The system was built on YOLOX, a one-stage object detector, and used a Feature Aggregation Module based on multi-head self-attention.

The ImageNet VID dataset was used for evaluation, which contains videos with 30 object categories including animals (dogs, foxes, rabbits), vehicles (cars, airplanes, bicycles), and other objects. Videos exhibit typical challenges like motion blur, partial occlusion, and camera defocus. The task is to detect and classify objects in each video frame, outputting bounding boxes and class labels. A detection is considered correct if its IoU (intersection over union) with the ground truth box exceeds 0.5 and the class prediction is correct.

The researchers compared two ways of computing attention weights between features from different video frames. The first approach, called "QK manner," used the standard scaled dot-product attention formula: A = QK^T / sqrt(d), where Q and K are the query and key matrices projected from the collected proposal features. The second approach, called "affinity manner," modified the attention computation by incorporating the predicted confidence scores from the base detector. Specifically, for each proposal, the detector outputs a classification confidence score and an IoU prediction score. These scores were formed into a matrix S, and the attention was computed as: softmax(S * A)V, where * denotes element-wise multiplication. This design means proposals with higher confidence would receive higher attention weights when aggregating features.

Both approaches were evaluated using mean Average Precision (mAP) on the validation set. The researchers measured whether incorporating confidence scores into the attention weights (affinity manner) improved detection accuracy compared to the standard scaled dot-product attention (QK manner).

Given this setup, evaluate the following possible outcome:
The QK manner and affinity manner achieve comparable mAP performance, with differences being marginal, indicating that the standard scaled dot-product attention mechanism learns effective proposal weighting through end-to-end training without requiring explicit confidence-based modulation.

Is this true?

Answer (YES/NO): NO